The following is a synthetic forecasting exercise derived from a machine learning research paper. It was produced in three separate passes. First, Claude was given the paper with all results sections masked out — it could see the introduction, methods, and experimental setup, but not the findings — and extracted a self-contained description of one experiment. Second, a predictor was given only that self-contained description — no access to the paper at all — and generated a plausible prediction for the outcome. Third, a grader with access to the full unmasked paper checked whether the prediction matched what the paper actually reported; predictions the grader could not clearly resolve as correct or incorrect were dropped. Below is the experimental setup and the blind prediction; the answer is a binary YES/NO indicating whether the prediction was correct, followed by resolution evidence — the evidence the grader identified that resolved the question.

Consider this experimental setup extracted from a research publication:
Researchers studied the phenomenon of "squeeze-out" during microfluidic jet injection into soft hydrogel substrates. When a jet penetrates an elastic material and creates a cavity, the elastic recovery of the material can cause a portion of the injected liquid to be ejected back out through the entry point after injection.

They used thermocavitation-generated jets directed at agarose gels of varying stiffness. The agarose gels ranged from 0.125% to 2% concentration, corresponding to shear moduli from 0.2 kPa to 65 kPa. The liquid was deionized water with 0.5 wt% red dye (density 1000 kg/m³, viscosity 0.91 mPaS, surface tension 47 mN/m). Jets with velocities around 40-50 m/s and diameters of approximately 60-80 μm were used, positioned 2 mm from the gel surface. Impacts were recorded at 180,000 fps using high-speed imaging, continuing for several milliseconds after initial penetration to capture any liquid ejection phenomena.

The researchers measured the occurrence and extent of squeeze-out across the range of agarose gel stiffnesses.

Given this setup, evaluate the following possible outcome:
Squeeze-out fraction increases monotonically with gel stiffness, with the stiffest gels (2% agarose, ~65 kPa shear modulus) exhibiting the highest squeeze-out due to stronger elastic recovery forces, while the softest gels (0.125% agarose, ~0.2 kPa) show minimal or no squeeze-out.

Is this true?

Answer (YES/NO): NO